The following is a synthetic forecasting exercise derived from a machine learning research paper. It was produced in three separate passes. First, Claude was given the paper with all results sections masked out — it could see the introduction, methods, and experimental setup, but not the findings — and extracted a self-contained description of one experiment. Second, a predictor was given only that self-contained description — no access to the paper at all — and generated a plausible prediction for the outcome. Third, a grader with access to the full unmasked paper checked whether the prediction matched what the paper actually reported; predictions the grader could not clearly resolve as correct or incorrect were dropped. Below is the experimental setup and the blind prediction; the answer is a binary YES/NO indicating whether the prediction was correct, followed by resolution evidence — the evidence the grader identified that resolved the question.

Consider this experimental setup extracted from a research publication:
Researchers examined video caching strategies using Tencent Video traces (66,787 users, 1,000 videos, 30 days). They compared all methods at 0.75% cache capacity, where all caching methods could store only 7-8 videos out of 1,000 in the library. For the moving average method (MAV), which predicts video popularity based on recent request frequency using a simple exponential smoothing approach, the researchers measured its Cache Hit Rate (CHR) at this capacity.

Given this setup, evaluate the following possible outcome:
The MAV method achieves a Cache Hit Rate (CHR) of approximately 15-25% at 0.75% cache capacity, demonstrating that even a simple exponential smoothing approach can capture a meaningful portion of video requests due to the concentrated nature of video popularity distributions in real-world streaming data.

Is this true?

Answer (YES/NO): NO